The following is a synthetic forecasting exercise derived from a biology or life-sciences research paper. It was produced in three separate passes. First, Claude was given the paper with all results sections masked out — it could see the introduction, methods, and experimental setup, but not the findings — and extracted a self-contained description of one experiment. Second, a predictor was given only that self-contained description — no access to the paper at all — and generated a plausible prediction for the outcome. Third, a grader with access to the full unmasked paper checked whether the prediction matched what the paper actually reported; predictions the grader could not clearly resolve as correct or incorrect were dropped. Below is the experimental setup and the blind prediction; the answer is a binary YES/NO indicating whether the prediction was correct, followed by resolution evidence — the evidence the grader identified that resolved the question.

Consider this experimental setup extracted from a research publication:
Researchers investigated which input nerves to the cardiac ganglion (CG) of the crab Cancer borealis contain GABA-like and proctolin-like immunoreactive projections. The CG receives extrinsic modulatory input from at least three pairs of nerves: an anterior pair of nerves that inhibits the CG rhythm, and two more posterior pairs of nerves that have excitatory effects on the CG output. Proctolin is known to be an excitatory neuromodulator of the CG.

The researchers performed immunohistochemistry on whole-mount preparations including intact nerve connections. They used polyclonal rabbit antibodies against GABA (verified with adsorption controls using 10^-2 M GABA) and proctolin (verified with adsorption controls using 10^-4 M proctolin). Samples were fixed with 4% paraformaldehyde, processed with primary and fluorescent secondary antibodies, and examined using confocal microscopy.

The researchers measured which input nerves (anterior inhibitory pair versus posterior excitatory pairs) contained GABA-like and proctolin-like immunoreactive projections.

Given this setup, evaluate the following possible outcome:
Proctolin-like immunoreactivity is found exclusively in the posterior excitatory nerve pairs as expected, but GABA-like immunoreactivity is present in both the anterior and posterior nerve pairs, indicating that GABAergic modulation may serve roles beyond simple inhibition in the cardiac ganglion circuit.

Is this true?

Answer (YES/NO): NO